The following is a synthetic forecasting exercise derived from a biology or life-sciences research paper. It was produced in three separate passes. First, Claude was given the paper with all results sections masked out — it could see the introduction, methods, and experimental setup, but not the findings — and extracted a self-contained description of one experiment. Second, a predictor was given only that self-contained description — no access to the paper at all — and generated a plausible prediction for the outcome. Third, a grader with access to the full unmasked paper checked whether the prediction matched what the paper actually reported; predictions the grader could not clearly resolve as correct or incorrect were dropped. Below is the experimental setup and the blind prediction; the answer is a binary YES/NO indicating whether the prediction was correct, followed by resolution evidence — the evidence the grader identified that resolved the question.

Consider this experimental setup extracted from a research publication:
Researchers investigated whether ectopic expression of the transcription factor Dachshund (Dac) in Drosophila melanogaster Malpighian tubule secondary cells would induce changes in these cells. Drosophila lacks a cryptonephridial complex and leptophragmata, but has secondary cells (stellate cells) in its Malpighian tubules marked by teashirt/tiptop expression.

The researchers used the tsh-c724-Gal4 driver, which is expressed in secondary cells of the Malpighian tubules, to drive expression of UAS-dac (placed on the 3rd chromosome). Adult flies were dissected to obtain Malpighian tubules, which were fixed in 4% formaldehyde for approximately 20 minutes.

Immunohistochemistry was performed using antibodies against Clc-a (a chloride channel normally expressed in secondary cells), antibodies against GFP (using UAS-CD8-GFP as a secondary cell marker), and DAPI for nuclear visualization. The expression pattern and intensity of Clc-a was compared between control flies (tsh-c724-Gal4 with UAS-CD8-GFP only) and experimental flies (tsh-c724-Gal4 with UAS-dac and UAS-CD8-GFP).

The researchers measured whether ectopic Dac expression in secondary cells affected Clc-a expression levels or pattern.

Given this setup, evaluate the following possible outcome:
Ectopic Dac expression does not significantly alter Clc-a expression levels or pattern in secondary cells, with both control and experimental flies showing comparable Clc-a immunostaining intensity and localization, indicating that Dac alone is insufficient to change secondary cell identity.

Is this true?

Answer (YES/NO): NO